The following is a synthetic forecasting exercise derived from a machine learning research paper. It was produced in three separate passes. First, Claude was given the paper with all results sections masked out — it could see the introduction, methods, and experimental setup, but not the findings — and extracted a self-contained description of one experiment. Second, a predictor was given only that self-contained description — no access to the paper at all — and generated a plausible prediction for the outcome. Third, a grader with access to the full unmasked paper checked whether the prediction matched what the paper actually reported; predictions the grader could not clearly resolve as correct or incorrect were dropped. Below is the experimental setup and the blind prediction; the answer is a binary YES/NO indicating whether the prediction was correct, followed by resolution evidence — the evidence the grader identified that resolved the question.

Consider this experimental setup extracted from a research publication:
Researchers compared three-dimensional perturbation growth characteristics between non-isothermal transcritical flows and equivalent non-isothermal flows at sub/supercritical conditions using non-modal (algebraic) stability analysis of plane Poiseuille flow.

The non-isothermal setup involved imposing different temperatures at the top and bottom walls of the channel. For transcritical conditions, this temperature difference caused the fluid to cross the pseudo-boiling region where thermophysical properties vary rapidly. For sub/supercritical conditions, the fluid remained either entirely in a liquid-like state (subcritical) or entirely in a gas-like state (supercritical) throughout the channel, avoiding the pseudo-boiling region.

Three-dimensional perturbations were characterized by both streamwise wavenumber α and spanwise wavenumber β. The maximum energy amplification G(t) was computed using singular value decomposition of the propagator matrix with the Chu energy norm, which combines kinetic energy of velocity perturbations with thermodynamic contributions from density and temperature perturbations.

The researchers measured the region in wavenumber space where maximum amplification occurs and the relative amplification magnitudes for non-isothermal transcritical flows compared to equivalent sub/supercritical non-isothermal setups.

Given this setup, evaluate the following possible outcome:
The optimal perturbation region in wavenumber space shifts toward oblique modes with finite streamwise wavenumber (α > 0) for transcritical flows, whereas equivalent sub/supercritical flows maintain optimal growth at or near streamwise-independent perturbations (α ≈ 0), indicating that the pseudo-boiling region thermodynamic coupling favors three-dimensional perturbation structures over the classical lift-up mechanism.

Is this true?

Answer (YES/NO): NO